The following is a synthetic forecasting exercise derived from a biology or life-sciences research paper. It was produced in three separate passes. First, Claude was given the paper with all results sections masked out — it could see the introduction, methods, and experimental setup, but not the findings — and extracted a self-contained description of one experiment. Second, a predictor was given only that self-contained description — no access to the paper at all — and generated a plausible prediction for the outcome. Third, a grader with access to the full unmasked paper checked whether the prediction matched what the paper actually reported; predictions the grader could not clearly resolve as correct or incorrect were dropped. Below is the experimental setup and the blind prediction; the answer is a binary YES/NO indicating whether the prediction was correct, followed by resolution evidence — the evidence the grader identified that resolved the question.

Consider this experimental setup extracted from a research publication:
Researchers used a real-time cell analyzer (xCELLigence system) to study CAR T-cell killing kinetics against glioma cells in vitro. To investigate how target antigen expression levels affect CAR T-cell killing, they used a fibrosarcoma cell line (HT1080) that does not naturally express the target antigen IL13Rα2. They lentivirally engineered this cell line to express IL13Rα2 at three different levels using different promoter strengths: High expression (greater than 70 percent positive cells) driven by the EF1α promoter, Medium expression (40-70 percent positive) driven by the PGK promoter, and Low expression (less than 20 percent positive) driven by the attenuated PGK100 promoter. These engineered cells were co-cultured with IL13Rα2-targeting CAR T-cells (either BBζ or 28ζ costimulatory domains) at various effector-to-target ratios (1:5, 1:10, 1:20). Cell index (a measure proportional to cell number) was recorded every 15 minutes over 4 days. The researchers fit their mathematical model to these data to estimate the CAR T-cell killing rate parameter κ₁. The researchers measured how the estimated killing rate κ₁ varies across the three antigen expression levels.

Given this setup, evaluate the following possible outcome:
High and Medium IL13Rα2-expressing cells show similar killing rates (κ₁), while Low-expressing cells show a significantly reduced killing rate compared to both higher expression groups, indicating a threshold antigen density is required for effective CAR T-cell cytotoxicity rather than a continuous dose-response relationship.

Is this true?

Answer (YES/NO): NO